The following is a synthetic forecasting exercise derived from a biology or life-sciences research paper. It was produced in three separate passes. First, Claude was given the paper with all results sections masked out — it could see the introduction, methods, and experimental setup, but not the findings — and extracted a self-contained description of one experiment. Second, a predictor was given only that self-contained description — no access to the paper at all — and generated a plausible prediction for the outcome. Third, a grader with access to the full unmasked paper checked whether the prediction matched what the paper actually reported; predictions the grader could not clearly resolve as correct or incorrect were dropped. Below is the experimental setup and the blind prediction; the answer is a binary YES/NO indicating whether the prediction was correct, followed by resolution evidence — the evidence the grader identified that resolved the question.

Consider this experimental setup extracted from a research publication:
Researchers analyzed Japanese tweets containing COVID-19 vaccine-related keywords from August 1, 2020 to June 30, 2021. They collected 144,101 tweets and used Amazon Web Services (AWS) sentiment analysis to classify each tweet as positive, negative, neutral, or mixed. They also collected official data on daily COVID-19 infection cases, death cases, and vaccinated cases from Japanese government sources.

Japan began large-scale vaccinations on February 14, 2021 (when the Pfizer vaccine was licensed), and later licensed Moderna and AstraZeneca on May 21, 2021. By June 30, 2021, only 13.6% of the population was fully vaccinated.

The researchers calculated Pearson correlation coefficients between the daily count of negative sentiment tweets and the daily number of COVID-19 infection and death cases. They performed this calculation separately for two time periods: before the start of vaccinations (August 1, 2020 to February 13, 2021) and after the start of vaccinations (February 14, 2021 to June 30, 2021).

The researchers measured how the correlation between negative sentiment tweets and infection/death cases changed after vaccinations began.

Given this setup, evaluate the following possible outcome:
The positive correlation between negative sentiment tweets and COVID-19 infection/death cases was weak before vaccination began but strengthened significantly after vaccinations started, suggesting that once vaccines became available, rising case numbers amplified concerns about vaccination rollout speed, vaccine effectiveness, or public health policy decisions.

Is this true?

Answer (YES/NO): NO